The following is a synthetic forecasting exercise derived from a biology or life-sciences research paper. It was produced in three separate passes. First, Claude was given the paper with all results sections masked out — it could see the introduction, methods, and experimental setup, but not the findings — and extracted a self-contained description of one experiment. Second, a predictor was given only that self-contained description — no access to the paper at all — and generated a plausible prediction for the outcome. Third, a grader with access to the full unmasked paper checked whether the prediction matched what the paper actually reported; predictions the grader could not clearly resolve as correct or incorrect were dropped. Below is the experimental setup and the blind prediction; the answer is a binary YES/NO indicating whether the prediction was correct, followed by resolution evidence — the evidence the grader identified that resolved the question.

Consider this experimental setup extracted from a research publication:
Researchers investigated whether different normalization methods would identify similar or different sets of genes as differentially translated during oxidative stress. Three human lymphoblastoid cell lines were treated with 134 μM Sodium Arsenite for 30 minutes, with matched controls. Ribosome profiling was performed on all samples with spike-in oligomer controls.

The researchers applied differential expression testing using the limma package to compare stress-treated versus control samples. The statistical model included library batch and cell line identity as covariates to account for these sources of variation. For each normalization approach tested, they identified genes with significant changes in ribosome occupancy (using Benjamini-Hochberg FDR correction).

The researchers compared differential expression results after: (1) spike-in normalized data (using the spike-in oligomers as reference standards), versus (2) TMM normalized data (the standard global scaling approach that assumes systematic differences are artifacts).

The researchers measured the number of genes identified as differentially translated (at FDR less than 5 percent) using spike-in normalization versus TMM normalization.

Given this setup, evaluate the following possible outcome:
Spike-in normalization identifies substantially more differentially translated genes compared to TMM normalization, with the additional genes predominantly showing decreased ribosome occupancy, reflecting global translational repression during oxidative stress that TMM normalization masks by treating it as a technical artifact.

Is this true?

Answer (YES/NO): YES